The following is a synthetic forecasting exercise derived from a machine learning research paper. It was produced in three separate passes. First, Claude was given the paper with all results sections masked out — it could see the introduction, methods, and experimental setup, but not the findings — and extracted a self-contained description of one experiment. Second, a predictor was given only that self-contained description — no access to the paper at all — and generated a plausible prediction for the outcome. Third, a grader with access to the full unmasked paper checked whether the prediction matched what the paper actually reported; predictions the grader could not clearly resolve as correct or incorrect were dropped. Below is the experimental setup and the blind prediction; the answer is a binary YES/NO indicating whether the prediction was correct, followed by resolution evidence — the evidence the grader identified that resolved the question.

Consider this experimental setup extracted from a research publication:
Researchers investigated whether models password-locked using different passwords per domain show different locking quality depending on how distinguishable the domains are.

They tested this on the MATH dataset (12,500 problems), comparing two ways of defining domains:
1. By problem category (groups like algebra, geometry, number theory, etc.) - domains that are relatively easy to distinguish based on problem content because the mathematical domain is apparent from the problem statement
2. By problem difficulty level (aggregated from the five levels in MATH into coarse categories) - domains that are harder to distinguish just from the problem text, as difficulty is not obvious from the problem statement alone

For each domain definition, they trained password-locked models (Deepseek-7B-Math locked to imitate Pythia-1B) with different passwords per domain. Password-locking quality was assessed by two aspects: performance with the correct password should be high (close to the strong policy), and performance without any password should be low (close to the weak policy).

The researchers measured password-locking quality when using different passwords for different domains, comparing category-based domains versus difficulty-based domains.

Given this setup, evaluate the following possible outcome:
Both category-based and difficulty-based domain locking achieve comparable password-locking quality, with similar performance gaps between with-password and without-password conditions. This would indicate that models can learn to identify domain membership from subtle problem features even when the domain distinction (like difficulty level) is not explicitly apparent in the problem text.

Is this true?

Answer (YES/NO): NO